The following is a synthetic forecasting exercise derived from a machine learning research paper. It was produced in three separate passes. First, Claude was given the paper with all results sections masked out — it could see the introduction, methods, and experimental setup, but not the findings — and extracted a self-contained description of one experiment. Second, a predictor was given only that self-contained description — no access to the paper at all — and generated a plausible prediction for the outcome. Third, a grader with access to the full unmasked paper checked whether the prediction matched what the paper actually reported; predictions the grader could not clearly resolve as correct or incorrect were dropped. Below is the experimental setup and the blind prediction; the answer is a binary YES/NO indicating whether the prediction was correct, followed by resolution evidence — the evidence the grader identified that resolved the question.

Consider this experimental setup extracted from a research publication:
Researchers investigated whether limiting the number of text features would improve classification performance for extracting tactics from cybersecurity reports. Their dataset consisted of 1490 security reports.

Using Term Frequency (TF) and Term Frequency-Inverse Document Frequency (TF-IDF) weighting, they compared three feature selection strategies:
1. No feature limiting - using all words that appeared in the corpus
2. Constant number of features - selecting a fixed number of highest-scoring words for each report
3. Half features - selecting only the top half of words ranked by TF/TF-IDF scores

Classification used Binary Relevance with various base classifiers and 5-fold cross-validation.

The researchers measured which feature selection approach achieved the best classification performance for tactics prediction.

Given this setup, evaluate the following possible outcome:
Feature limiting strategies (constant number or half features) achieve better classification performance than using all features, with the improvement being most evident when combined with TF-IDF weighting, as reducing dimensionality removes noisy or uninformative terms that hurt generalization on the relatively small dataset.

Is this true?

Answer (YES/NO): NO